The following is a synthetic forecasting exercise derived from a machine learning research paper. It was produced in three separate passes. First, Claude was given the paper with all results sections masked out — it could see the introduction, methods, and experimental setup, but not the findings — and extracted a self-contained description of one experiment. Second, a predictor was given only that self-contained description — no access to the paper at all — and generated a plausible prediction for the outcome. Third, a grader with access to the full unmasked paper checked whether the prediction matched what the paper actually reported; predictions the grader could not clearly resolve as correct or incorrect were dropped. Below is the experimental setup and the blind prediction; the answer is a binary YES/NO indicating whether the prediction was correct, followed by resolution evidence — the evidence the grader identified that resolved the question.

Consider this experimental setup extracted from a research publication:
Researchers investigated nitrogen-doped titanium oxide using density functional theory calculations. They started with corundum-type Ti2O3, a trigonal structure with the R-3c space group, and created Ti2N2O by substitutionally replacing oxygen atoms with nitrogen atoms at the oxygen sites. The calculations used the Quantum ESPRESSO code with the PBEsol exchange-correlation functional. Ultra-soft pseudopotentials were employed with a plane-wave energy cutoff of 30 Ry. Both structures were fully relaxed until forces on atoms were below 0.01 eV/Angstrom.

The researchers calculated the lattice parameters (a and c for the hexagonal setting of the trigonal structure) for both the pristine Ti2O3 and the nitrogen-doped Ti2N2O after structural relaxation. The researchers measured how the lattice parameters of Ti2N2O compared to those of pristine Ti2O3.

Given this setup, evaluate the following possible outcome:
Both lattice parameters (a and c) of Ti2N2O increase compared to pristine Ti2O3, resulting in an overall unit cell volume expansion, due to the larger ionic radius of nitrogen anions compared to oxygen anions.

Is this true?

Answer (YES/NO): NO